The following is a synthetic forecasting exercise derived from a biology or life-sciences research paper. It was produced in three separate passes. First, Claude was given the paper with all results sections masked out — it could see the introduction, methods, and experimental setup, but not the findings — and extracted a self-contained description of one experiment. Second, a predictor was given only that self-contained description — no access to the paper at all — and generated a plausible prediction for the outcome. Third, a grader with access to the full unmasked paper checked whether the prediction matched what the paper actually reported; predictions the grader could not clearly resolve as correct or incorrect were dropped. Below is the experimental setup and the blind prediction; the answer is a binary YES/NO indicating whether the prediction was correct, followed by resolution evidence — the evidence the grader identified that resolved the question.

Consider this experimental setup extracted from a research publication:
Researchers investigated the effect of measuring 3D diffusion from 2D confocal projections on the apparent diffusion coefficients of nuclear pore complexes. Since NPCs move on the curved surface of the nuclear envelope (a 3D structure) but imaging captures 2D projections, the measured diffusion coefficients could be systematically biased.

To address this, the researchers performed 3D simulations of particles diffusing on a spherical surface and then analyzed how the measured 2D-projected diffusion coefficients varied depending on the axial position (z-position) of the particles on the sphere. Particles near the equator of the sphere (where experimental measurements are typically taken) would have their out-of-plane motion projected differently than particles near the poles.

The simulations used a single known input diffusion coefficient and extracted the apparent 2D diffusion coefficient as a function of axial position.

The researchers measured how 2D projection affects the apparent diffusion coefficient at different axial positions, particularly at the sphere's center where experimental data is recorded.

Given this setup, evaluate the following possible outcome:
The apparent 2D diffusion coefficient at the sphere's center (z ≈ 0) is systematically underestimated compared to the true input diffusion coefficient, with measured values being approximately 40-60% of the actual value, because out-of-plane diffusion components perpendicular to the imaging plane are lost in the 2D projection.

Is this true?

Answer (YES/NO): YES